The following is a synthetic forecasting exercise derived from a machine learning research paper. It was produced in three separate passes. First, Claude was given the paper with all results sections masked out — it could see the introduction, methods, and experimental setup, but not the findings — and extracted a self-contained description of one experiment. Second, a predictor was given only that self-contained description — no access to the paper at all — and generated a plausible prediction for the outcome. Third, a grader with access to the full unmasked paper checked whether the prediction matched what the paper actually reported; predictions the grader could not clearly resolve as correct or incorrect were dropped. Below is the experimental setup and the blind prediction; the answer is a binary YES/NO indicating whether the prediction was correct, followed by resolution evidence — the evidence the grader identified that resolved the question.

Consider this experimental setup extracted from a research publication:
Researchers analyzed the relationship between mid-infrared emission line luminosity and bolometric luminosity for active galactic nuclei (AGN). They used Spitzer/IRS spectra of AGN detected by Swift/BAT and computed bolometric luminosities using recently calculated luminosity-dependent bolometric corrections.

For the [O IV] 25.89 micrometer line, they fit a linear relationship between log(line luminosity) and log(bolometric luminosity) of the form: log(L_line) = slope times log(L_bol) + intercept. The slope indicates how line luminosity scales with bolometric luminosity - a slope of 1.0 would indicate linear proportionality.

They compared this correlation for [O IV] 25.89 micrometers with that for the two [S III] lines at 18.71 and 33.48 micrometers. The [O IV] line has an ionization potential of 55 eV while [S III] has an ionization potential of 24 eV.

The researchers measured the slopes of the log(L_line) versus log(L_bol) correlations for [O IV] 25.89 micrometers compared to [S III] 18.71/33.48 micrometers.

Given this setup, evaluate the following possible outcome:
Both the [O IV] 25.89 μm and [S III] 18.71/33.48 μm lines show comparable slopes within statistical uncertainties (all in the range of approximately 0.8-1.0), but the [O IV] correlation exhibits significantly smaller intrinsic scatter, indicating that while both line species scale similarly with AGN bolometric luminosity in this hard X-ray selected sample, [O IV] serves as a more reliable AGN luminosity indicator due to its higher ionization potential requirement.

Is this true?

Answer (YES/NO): NO